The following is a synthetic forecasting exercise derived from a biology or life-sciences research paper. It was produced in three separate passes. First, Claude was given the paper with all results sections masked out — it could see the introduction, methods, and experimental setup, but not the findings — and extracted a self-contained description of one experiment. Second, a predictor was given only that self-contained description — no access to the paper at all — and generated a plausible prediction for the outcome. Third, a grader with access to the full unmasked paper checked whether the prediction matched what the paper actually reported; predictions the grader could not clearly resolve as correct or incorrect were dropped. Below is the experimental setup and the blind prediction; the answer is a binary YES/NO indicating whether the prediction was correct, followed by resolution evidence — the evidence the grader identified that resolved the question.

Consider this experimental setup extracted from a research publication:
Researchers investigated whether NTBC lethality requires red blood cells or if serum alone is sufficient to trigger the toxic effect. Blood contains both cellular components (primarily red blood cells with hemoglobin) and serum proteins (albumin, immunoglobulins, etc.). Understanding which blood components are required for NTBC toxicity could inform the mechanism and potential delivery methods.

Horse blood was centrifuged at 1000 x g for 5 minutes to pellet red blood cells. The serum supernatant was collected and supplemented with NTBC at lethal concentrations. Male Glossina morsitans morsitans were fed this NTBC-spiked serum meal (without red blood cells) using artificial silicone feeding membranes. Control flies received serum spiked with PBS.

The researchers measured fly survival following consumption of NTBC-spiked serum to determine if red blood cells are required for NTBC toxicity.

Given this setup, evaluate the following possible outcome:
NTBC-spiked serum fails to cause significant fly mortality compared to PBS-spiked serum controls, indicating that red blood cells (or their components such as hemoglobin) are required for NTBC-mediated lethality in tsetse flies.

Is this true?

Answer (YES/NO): NO